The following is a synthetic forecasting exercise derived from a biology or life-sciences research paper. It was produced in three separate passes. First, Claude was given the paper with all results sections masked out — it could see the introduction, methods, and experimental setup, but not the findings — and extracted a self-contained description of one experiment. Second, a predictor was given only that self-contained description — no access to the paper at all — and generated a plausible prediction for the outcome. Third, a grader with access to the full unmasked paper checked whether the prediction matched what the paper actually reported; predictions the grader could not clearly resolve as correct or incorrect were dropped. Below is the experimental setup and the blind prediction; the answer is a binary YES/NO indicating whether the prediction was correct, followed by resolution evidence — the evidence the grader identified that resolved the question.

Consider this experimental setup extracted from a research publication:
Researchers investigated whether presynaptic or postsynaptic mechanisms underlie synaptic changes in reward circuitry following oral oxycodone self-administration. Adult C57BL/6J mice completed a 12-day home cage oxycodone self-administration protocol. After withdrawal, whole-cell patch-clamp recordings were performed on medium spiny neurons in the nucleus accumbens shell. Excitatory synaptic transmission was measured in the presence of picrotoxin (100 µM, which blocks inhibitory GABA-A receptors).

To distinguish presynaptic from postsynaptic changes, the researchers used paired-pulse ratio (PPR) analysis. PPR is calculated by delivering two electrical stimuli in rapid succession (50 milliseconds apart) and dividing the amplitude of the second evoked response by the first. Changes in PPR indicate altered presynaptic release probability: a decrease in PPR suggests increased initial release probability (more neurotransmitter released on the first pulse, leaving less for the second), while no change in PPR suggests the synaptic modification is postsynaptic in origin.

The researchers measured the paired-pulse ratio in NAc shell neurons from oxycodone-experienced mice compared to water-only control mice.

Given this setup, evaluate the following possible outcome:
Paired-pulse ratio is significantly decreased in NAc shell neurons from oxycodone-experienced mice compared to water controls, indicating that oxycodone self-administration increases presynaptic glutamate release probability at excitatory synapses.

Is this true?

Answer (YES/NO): NO